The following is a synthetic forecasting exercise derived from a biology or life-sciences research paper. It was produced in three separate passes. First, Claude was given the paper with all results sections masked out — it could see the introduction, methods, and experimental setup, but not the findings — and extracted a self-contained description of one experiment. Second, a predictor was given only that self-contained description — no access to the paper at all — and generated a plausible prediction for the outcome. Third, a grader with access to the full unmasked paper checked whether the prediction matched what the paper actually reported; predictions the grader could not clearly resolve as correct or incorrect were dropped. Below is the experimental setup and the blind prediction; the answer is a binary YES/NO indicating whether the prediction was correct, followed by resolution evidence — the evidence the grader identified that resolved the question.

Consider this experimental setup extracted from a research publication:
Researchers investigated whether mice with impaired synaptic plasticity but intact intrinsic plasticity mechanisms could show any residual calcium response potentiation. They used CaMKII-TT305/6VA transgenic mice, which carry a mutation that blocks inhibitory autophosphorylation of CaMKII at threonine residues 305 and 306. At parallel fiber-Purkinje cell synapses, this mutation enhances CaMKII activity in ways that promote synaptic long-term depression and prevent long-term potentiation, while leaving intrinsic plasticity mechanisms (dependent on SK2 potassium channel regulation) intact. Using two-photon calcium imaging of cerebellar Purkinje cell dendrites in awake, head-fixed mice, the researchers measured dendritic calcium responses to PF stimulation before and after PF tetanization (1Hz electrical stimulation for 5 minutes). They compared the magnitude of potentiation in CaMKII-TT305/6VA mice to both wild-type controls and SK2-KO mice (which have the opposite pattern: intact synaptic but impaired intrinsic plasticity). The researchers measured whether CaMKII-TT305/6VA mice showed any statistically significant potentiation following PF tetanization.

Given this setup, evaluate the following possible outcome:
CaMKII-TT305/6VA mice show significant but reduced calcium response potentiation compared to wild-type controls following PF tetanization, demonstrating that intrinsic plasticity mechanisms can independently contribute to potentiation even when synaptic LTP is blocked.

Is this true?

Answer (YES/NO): YES